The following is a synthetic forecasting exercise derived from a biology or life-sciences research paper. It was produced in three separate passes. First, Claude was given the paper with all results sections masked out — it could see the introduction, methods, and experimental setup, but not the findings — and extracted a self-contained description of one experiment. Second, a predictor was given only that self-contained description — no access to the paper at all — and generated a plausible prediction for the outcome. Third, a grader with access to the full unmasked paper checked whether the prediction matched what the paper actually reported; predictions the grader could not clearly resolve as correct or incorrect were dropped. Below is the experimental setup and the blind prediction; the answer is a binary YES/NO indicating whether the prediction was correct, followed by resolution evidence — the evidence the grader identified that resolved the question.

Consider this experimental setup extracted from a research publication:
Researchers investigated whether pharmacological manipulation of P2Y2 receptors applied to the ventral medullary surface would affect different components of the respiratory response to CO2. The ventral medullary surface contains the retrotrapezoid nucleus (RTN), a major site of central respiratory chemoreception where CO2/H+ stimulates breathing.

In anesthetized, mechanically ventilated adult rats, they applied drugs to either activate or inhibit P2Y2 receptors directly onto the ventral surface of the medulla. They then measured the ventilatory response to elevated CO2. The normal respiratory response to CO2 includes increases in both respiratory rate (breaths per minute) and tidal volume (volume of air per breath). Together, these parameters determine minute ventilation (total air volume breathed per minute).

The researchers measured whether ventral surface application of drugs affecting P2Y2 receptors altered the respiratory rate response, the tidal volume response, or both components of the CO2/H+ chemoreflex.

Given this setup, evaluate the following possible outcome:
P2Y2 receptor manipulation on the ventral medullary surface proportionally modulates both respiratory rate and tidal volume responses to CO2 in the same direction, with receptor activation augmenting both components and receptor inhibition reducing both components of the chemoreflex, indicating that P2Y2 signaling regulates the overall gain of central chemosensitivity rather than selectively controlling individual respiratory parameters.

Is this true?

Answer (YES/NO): NO